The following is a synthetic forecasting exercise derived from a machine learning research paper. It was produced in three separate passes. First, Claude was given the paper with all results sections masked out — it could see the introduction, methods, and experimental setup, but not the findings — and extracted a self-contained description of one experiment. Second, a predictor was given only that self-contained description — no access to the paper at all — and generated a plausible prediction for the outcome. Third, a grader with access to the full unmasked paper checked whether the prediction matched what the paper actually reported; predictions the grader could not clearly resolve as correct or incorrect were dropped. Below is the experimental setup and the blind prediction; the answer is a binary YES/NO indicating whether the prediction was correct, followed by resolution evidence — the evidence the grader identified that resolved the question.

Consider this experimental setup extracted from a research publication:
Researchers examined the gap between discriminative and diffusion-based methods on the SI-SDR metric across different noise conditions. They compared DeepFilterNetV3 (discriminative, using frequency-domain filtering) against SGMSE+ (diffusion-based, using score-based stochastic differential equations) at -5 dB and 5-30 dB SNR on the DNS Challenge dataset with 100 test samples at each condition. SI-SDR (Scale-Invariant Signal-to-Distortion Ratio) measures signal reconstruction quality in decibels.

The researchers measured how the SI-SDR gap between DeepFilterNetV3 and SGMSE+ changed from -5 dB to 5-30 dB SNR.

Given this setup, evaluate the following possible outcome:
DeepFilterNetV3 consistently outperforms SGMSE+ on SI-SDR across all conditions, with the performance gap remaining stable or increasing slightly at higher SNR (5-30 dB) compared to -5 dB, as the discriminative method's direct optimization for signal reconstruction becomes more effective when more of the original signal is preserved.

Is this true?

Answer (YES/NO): NO